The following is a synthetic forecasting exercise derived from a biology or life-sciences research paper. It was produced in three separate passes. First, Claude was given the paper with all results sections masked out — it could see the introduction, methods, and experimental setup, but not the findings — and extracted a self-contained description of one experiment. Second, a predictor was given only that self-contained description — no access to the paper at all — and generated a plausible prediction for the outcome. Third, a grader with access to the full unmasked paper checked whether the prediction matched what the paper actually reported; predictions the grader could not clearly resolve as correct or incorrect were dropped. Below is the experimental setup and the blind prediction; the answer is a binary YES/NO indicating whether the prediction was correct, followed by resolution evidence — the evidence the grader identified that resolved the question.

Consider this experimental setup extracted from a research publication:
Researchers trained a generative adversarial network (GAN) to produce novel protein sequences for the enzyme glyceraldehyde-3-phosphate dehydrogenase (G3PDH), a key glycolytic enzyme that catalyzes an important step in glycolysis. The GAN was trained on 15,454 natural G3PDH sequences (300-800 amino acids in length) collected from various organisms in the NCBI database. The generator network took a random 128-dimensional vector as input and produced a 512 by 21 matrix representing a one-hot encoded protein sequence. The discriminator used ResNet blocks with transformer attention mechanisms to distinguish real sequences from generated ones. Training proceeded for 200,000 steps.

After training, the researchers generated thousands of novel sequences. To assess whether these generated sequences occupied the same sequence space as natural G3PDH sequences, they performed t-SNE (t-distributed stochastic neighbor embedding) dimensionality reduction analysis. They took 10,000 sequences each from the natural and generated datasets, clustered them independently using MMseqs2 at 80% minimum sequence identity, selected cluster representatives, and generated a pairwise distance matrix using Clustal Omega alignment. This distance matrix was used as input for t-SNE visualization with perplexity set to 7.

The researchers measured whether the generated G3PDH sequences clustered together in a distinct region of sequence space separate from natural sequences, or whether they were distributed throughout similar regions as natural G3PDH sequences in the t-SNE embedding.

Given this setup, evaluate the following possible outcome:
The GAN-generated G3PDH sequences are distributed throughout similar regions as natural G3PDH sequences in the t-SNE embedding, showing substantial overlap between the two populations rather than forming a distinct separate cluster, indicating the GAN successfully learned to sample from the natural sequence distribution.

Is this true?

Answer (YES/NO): YES